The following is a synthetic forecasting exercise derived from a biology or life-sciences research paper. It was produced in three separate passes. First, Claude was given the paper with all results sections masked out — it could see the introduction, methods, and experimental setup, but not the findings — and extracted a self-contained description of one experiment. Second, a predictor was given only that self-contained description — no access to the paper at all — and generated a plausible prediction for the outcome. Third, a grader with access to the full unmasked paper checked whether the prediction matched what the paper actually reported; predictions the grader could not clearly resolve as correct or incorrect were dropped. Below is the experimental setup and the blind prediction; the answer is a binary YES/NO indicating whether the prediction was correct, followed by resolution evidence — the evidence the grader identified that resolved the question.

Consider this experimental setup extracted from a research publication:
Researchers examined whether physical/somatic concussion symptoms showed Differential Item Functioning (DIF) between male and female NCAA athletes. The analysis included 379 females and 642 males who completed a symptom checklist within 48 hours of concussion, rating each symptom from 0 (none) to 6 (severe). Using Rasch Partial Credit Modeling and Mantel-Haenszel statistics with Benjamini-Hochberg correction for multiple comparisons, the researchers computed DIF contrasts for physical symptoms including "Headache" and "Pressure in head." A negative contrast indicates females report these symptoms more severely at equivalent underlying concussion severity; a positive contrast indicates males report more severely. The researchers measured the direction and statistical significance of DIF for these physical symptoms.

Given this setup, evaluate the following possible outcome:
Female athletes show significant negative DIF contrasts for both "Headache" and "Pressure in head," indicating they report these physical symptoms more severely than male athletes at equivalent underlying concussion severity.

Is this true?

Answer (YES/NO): NO